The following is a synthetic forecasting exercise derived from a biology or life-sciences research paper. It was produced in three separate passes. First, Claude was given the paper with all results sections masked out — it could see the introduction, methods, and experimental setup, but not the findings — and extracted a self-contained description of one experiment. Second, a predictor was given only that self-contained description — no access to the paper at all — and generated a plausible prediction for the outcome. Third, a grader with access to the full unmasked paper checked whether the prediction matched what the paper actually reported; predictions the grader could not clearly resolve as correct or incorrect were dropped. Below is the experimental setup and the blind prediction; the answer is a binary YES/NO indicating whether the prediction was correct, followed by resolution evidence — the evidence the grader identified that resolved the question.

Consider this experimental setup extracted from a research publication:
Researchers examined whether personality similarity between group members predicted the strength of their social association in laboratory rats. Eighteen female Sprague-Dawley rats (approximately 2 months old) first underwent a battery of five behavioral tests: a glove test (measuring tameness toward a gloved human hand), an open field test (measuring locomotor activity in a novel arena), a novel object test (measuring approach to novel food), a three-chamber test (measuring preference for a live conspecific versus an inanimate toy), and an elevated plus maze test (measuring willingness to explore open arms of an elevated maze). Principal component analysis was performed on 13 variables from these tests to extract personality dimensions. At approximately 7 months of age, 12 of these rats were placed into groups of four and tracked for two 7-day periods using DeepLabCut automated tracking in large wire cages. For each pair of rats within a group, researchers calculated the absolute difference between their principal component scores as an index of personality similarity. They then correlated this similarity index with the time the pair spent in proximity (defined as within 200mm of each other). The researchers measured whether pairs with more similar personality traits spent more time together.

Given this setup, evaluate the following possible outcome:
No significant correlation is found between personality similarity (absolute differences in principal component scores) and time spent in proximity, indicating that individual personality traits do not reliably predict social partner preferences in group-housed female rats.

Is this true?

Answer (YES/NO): YES